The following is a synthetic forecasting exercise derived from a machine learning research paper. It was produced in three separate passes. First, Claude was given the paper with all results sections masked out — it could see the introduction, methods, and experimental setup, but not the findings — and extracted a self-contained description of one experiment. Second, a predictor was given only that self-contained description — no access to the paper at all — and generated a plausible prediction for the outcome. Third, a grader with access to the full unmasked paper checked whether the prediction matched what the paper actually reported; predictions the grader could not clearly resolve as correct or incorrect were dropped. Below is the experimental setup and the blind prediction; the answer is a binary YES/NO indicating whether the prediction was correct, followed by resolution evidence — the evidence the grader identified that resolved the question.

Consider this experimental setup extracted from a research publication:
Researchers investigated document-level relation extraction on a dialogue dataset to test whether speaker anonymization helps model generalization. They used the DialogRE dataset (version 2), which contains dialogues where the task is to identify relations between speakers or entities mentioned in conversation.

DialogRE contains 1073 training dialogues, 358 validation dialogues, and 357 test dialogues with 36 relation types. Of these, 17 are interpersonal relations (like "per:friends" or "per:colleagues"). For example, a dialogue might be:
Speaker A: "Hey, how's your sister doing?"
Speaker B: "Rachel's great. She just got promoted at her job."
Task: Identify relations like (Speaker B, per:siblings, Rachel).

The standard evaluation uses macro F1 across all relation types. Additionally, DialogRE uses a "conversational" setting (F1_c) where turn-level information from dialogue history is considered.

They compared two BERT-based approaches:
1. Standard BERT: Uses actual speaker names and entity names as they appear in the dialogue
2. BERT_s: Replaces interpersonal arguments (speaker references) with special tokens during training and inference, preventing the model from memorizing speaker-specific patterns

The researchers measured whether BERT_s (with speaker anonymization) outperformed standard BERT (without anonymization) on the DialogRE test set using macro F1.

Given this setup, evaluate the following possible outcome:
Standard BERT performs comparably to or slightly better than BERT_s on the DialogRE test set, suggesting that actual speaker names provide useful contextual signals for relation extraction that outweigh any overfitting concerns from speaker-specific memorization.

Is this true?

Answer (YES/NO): NO